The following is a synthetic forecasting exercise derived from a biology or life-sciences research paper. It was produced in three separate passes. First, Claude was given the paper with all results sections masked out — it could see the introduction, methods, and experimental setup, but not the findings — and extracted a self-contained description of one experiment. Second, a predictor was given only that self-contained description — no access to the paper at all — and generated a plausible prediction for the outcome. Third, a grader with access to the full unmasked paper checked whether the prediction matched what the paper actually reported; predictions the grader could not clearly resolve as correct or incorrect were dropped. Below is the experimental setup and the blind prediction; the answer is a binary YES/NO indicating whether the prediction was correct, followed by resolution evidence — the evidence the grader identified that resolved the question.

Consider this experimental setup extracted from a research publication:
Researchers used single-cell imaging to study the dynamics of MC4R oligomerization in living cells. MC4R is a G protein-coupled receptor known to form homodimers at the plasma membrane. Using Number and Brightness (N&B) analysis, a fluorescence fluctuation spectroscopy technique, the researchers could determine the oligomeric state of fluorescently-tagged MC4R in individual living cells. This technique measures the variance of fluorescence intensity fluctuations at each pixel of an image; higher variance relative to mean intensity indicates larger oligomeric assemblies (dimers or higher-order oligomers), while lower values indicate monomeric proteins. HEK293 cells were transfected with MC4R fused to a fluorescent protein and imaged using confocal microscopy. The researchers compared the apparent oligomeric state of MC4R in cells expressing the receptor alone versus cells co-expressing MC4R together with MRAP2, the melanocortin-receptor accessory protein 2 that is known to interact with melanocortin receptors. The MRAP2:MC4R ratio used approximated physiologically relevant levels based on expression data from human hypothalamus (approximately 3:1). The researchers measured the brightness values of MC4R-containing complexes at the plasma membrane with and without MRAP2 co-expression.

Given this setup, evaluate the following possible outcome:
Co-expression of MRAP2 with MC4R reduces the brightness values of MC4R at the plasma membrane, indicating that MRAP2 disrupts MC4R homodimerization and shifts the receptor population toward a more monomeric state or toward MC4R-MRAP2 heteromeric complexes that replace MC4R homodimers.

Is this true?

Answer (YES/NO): YES